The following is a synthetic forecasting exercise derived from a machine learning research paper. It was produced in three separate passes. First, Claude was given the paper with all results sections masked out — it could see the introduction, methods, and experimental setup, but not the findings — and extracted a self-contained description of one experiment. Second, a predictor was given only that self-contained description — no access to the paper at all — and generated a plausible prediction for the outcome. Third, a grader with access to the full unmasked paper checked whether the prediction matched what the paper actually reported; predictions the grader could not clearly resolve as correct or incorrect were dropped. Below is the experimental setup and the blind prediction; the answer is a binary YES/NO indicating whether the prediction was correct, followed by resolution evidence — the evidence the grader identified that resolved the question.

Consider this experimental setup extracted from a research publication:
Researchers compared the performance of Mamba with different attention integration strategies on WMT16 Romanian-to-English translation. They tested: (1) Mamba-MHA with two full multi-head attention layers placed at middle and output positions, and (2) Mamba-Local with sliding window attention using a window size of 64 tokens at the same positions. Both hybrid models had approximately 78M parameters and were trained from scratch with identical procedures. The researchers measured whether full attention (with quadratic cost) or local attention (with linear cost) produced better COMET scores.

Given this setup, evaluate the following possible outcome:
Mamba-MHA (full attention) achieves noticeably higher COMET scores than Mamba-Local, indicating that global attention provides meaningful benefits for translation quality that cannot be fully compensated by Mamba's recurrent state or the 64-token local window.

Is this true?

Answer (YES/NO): YES